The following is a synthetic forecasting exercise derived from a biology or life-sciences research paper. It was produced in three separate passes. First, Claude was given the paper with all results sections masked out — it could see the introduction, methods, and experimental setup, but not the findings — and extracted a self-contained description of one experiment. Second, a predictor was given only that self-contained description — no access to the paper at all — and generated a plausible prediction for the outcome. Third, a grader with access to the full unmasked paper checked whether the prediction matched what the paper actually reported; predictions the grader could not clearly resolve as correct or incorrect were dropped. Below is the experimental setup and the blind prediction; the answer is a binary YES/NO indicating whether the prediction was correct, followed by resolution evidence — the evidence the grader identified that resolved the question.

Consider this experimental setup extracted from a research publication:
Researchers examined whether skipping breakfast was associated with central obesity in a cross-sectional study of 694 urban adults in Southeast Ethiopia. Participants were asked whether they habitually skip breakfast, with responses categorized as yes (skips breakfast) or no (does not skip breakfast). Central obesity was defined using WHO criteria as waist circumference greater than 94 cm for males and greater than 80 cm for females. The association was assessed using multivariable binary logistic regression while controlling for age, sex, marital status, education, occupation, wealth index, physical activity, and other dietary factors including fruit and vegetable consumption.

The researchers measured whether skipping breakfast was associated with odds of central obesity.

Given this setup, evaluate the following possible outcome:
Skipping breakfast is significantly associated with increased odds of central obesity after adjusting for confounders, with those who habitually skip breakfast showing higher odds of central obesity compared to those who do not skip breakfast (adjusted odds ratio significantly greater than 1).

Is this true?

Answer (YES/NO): NO